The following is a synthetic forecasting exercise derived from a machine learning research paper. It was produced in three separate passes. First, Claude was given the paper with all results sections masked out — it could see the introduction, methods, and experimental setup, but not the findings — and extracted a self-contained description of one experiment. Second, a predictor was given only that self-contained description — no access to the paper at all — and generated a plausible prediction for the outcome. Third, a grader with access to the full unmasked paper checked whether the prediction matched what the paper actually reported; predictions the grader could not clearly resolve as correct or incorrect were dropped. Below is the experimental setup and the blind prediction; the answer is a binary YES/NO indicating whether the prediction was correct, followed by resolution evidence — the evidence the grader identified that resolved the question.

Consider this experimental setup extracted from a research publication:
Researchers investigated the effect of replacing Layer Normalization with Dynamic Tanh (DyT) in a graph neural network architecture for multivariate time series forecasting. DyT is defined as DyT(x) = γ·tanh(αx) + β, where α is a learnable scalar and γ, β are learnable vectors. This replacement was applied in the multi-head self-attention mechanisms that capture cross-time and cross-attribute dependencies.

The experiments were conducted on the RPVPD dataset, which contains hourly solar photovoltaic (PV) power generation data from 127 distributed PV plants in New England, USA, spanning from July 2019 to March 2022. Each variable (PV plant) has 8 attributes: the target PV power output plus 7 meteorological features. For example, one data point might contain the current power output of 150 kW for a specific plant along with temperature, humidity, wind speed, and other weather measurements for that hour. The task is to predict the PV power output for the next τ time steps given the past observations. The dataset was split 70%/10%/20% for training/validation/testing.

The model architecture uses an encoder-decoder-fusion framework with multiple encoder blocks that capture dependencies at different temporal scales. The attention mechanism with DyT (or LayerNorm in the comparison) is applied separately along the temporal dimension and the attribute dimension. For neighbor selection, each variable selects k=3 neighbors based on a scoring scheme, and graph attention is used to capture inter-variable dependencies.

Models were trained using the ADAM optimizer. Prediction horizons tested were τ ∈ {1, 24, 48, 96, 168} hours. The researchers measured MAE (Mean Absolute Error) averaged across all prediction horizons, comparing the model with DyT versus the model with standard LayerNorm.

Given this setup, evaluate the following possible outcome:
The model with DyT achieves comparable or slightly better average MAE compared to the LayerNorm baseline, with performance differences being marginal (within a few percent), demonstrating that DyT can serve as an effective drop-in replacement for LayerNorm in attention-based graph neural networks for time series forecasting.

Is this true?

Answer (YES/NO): YES